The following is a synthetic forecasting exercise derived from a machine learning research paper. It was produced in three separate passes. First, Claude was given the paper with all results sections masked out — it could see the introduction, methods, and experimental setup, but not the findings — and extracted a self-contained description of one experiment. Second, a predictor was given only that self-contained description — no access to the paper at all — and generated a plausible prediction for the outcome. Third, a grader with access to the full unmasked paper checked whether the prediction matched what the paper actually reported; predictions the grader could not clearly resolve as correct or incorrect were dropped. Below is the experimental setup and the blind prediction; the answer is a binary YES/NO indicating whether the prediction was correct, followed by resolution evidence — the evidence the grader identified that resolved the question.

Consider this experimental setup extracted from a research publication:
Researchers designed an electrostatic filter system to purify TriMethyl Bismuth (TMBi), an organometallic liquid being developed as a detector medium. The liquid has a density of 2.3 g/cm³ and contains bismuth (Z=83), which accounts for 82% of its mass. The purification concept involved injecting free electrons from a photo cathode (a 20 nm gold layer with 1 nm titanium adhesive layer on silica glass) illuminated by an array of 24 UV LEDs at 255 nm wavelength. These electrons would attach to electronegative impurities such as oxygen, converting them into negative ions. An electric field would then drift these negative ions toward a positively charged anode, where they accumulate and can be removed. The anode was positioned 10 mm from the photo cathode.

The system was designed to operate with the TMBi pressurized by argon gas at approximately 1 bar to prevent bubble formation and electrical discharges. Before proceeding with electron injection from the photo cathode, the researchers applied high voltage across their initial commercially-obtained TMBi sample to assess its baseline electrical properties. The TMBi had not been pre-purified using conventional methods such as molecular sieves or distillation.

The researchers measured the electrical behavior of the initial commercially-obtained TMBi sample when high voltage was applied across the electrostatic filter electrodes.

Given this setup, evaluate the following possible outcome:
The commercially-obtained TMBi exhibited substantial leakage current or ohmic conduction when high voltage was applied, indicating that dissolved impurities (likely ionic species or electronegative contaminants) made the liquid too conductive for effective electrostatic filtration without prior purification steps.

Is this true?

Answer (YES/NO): YES